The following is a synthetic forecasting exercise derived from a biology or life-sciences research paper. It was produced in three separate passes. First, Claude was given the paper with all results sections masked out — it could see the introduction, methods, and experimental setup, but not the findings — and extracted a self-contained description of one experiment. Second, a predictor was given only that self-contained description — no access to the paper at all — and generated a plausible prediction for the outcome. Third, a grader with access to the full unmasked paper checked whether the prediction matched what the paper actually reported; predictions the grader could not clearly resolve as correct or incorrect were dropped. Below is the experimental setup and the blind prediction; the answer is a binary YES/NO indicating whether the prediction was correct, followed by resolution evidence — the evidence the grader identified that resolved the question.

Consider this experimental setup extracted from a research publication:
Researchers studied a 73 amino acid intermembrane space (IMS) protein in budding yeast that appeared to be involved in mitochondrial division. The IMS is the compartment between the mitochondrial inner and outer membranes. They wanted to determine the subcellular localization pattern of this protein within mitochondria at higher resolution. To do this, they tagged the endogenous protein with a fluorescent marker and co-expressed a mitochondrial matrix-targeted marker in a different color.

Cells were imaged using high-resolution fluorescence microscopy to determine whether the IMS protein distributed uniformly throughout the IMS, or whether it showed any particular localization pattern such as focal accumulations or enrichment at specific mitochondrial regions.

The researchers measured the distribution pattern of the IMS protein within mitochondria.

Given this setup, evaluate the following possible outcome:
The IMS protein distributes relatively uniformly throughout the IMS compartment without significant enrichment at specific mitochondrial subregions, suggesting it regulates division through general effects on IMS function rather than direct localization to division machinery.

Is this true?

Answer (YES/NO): NO